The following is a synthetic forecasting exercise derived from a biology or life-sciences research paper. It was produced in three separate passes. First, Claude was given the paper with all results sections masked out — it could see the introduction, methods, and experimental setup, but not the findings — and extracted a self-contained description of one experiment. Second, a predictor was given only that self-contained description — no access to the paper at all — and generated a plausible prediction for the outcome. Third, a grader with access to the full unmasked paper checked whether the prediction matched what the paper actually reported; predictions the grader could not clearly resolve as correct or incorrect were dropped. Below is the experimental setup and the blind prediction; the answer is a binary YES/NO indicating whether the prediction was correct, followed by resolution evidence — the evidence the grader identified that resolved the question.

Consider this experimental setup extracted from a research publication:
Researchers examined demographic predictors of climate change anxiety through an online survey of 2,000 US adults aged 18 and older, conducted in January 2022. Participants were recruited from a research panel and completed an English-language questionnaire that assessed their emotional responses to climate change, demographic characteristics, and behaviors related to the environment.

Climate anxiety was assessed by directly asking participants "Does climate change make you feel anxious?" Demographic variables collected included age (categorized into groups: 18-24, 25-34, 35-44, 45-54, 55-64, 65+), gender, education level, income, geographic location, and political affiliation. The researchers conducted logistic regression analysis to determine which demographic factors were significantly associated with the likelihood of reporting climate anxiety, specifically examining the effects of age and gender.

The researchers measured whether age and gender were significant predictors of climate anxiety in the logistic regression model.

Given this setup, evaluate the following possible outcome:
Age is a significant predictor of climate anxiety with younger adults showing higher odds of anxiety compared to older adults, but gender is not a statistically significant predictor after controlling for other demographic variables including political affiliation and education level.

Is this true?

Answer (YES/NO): NO